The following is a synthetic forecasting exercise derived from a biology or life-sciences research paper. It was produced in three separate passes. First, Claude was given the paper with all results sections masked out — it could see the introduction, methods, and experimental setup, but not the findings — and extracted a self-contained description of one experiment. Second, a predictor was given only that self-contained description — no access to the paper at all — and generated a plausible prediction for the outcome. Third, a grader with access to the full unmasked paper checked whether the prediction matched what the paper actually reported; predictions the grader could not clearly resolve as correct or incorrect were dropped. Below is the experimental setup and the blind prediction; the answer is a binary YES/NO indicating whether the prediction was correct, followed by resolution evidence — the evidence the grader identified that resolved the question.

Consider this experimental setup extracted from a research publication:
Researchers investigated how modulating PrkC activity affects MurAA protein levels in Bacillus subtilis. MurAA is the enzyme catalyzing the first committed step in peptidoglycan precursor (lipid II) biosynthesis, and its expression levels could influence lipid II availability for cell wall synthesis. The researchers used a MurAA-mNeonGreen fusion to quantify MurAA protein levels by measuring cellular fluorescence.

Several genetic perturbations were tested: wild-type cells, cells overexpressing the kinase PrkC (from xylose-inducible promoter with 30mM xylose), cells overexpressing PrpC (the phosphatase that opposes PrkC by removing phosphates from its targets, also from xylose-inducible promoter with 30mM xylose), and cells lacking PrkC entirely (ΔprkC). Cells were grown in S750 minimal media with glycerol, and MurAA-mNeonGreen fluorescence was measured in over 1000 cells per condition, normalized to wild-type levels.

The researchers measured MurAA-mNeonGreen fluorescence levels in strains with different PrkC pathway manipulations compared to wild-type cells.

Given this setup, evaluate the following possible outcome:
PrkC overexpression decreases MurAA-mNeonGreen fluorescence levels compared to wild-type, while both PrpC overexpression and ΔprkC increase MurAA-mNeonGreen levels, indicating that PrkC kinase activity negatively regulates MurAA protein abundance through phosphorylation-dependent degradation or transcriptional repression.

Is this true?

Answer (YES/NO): NO